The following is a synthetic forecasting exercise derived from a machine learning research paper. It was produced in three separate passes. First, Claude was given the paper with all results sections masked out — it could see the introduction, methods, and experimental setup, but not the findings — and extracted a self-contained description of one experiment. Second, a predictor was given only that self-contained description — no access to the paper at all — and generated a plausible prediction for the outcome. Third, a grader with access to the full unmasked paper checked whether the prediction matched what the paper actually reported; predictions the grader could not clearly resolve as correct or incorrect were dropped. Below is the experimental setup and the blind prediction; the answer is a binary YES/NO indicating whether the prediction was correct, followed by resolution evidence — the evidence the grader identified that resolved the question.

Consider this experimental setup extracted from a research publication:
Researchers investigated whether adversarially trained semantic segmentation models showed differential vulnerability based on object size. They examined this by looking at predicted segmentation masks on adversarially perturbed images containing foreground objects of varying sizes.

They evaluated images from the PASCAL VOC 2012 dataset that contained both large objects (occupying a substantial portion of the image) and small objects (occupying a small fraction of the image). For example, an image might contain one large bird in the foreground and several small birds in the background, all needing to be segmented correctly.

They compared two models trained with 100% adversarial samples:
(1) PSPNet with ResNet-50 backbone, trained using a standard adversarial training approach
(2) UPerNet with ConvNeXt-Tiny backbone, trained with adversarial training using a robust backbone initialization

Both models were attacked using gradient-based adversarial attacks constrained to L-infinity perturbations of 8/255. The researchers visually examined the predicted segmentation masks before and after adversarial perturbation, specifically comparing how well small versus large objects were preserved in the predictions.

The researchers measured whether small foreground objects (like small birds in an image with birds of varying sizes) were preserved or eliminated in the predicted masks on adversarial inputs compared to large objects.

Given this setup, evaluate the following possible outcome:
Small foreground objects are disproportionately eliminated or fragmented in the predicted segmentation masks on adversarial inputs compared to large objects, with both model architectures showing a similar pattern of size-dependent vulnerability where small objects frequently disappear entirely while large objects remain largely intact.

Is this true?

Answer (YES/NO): NO